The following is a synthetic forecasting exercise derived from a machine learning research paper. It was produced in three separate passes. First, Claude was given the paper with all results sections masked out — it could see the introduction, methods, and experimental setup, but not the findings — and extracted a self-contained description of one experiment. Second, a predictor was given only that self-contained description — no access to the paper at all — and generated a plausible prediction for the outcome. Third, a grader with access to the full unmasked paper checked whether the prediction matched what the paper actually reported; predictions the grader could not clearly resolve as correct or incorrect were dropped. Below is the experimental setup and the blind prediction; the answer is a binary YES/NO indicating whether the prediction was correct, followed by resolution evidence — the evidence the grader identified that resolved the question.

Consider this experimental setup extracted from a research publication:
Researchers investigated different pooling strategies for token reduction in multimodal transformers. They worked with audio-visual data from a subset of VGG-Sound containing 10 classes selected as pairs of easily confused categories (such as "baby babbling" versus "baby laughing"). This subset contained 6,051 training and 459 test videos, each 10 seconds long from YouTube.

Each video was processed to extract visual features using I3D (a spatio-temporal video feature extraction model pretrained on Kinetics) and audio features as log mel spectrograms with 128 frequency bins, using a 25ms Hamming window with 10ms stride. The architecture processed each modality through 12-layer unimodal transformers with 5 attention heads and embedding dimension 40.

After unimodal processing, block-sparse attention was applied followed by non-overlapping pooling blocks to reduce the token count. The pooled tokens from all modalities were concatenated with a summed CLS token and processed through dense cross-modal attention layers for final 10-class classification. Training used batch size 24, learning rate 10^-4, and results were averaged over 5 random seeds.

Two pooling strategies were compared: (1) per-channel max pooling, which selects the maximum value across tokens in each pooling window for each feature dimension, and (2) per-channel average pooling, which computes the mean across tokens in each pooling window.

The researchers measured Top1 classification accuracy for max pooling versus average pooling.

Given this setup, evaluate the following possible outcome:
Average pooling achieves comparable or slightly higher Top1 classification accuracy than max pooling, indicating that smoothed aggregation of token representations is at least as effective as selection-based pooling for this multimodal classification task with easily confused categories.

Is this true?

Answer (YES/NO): YES